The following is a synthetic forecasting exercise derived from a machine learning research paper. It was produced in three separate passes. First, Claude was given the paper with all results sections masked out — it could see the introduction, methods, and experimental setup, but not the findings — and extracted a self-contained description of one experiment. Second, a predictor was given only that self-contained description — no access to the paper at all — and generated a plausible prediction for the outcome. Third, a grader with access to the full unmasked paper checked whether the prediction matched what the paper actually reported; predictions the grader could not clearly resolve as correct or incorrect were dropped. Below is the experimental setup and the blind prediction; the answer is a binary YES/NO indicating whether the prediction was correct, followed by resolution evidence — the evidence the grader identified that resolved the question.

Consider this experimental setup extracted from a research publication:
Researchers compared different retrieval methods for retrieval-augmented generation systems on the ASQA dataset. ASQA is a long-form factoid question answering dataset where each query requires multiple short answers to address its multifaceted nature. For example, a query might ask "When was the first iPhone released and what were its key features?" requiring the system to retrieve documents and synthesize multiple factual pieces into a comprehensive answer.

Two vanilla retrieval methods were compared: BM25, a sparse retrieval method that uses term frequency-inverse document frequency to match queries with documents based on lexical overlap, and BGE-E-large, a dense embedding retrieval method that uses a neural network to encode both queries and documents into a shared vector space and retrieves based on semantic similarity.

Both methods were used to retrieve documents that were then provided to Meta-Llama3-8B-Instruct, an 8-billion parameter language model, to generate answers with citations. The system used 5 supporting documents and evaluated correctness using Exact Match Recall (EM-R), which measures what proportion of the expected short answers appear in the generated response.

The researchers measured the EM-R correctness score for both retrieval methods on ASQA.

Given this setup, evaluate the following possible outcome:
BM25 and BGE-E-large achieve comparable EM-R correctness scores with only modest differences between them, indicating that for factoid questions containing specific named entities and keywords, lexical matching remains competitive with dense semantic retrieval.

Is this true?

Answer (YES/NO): NO